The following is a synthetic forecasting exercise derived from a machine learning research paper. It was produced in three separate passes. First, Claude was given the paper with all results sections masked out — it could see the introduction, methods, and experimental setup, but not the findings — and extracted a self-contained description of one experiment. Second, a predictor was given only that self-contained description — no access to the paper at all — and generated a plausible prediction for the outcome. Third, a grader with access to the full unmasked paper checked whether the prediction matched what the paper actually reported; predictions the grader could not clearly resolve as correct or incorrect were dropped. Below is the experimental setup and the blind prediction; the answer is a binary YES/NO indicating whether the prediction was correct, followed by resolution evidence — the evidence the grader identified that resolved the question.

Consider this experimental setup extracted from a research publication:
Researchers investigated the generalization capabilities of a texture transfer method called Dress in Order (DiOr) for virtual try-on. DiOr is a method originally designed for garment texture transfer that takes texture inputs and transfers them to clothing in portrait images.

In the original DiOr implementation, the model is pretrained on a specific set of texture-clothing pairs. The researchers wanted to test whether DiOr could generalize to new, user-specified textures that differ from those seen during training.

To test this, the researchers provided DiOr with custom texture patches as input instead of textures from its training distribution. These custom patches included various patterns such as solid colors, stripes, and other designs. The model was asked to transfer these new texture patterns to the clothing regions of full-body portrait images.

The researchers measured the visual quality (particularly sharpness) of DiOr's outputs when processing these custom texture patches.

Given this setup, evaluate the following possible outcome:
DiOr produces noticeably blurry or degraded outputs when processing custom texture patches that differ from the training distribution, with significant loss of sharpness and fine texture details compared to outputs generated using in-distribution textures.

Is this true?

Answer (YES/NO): YES